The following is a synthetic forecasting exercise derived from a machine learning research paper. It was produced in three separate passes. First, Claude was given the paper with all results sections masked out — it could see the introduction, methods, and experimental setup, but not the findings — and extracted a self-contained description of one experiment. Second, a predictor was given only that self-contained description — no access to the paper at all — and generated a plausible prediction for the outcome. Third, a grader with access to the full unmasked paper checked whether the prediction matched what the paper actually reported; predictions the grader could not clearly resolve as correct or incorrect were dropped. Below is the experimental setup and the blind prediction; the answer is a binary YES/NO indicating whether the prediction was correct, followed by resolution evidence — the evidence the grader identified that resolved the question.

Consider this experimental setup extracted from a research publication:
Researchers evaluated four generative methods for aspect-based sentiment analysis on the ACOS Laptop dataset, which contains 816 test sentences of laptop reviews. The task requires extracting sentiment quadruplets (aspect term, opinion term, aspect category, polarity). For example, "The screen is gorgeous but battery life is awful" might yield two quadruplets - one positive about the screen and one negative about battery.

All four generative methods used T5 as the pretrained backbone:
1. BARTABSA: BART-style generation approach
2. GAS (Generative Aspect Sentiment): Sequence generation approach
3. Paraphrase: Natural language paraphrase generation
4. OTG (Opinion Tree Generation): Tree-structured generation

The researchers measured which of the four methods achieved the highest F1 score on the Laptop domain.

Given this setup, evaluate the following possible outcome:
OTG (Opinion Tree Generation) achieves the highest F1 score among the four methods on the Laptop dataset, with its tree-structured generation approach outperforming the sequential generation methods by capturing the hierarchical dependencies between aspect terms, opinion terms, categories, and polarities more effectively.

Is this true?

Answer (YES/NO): YES